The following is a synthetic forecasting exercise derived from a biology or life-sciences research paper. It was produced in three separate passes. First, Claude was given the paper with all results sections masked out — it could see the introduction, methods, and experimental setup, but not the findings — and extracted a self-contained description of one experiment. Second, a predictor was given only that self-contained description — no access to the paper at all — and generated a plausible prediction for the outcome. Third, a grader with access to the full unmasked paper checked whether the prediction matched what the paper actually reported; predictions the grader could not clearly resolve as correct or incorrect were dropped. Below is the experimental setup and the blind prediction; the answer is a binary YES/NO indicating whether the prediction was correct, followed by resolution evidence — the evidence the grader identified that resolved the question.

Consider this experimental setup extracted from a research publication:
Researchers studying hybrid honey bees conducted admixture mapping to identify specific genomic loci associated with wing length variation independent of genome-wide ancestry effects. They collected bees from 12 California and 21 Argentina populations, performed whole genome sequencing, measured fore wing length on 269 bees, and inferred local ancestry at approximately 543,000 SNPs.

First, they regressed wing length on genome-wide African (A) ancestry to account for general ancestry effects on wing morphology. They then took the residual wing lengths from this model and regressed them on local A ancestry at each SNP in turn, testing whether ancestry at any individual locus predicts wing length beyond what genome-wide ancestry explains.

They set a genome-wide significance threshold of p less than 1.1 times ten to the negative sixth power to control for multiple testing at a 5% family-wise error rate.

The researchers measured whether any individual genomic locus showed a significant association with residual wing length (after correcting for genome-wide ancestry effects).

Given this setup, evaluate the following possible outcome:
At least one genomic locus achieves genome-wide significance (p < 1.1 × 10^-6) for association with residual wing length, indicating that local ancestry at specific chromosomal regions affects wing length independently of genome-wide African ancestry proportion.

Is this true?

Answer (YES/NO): NO